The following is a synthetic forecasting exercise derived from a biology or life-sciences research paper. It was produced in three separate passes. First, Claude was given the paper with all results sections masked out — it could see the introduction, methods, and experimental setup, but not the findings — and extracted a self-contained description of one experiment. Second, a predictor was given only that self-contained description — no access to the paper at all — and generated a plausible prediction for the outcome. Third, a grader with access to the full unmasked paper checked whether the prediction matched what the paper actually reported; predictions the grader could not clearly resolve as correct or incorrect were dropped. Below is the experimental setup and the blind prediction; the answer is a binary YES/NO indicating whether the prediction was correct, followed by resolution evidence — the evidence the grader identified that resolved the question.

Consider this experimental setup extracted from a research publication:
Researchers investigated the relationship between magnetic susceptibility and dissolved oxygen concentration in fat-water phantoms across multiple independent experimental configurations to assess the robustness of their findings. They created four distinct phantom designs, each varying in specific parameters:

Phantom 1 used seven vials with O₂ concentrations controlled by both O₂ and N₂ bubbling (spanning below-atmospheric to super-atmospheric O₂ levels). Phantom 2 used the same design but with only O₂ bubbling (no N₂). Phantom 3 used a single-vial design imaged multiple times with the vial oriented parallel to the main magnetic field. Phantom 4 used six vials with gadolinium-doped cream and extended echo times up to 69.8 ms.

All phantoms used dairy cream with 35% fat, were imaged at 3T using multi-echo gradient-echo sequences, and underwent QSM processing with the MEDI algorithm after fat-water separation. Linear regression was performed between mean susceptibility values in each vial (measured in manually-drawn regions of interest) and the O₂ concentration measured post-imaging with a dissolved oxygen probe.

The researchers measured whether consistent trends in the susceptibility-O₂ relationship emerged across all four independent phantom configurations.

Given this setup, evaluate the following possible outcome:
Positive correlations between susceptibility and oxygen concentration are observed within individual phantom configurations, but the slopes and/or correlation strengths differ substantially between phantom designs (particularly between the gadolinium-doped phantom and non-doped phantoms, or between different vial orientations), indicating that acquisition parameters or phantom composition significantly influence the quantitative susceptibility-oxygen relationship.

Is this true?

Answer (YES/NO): NO